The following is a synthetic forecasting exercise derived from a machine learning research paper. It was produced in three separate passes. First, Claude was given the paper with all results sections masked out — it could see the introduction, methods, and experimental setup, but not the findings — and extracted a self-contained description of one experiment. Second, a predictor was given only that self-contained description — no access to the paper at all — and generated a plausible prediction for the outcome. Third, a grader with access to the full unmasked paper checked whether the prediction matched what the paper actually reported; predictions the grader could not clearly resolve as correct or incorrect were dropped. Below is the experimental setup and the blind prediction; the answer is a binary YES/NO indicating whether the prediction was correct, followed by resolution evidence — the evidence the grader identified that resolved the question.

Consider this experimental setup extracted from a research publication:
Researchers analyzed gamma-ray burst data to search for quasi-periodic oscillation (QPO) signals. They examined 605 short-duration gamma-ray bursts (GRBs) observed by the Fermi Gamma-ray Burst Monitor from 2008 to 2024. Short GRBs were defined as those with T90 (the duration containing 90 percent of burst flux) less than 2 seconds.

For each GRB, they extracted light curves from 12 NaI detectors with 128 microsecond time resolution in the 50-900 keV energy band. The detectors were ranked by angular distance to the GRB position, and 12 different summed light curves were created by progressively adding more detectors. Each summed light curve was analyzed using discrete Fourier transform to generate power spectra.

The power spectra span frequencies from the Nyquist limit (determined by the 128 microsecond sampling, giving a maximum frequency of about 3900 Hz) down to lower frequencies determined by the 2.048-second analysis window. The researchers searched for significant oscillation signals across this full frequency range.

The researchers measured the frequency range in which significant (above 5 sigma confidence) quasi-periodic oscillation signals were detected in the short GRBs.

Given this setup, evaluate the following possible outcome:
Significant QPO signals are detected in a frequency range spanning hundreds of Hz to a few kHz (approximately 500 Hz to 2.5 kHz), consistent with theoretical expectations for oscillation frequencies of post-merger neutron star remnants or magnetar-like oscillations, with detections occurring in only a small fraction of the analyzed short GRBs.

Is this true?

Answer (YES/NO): YES